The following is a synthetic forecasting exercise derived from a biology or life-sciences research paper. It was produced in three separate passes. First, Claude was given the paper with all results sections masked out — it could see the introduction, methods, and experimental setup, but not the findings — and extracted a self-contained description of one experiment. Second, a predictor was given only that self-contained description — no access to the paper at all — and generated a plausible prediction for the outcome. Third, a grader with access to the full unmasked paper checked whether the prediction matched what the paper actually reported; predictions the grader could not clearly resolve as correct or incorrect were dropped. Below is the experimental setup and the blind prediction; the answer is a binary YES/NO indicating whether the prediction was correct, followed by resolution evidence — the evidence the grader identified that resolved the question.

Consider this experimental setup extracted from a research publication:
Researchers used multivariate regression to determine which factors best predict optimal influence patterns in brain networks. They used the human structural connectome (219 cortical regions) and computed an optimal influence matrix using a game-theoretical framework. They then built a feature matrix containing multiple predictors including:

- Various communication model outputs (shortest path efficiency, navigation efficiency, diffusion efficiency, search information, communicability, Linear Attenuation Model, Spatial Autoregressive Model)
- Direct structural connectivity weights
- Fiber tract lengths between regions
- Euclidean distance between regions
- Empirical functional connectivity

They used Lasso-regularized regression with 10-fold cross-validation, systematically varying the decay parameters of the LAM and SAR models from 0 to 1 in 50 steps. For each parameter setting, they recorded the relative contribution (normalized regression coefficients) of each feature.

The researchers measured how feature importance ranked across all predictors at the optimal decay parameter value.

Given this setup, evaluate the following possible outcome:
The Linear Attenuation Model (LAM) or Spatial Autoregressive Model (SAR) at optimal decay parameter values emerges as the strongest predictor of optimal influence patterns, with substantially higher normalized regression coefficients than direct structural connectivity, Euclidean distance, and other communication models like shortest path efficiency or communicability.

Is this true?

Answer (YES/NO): YES